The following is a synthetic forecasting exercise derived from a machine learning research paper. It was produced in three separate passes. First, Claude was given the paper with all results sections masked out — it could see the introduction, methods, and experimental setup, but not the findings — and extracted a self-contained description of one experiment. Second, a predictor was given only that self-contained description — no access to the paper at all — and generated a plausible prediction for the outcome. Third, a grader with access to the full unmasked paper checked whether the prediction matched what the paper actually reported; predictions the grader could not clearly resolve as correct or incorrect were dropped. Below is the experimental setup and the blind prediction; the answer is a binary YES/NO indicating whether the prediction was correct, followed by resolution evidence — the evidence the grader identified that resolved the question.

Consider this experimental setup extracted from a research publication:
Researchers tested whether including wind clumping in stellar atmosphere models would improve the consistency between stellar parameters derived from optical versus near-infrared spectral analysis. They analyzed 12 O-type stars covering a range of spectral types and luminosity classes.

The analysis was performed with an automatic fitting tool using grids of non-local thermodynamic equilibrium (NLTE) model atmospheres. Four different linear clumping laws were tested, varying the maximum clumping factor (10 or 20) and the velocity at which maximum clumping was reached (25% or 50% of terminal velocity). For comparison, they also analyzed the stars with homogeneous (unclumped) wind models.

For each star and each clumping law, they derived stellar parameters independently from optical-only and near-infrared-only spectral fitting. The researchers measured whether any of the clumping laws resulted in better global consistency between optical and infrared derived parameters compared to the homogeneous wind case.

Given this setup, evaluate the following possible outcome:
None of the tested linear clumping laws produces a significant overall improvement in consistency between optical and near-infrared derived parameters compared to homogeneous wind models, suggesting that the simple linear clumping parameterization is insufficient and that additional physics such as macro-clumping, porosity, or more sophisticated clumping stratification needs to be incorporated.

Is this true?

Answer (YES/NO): NO